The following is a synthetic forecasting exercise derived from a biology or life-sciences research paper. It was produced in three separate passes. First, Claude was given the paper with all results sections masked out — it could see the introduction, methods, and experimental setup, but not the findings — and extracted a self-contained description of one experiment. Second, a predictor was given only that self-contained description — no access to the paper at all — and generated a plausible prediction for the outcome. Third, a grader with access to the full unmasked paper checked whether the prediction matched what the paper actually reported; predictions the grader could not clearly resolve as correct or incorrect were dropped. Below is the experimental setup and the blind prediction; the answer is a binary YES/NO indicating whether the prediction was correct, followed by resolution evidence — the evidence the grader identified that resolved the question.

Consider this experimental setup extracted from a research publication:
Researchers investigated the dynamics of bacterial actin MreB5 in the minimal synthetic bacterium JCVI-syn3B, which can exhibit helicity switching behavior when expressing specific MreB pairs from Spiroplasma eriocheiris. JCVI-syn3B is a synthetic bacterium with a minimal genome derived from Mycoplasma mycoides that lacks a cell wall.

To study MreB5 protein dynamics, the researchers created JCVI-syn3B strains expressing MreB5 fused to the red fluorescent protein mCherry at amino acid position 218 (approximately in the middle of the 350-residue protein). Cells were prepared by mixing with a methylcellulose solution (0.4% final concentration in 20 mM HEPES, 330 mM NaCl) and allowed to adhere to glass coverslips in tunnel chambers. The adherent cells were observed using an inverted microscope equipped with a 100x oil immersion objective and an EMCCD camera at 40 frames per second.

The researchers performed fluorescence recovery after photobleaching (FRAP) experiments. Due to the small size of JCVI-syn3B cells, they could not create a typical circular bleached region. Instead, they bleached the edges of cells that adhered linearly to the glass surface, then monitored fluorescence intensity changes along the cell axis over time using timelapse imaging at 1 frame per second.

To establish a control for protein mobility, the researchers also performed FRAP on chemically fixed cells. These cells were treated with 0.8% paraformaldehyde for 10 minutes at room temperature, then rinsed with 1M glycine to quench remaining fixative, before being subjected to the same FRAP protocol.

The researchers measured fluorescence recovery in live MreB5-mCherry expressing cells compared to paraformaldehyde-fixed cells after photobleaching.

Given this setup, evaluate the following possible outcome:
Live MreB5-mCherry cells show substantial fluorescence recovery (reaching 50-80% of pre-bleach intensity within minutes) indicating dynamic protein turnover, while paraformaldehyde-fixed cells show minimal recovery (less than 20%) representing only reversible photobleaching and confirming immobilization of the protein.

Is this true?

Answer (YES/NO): NO